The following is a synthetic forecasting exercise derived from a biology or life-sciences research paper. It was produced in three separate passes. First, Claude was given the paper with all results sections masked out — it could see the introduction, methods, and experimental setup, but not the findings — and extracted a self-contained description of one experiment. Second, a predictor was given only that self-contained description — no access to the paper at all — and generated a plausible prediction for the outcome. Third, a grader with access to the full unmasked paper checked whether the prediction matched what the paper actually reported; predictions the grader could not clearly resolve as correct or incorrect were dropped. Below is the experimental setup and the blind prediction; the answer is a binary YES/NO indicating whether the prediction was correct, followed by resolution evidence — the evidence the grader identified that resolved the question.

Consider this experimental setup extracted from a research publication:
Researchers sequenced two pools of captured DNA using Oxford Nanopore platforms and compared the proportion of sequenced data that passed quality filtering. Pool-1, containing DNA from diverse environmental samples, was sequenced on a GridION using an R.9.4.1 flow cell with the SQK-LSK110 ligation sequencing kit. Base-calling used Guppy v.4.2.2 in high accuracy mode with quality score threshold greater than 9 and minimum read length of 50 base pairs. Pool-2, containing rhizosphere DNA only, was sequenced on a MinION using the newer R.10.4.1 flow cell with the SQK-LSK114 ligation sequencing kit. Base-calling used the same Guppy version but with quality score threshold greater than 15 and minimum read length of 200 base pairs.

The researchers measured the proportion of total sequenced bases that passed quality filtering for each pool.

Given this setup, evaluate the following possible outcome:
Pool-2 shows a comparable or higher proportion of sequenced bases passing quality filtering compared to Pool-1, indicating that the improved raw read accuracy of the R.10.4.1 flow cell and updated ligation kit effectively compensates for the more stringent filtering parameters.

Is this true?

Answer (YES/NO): YES